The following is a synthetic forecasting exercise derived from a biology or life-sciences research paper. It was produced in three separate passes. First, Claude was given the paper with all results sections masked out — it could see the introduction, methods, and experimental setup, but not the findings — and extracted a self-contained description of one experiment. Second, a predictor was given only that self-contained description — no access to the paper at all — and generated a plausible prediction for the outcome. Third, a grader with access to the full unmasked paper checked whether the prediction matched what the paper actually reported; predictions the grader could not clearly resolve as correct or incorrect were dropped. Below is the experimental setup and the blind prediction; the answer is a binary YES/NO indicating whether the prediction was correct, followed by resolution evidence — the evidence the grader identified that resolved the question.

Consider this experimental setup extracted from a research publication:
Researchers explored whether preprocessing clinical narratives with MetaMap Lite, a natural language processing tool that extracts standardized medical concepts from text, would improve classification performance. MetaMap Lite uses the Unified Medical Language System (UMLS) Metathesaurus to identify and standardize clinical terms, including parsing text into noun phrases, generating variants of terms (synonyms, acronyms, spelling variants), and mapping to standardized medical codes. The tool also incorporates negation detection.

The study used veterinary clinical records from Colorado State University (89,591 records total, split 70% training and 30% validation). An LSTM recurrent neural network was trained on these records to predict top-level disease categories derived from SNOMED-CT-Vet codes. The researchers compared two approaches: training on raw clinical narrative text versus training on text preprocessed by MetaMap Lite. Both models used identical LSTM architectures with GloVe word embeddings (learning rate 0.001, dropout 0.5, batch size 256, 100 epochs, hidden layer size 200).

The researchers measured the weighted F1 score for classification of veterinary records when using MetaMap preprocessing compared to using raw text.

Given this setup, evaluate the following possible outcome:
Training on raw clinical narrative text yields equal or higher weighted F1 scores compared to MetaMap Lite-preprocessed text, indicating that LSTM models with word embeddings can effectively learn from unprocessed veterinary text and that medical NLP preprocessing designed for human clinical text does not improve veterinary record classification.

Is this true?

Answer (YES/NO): YES